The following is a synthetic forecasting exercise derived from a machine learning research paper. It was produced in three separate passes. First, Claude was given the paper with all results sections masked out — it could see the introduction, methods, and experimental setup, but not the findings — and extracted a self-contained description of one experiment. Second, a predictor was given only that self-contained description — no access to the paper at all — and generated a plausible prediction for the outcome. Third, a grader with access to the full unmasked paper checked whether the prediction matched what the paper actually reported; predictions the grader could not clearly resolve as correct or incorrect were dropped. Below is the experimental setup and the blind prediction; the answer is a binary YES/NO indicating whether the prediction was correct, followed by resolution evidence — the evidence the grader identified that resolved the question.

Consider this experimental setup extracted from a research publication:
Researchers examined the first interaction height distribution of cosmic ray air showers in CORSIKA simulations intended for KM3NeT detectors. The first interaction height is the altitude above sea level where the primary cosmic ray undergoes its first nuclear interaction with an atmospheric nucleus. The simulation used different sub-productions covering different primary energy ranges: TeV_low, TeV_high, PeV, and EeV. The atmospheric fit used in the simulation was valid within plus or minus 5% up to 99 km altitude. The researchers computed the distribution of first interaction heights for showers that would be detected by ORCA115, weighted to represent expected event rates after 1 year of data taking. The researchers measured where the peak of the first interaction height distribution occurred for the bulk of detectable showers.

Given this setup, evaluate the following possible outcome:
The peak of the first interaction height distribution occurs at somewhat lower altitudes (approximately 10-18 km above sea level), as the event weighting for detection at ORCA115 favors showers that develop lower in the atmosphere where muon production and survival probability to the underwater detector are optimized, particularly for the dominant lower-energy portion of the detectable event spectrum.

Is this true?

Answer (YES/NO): NO